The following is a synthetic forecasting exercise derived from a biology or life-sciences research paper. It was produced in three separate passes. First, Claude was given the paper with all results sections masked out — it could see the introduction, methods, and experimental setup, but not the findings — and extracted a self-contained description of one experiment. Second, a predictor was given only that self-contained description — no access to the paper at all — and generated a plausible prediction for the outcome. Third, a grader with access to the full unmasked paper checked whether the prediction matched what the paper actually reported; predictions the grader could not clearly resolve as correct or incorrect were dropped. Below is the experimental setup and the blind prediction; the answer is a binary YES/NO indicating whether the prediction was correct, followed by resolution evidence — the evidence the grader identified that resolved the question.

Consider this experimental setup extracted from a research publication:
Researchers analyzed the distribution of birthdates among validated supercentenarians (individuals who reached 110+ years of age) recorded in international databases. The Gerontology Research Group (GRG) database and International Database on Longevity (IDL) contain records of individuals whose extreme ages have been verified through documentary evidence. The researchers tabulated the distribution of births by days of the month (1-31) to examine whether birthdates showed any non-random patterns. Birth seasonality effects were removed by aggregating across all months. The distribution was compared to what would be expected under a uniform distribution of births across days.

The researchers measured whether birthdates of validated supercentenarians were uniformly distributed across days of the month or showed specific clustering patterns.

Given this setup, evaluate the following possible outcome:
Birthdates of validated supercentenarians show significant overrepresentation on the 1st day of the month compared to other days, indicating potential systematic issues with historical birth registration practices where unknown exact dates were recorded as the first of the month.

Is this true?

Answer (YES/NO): YES